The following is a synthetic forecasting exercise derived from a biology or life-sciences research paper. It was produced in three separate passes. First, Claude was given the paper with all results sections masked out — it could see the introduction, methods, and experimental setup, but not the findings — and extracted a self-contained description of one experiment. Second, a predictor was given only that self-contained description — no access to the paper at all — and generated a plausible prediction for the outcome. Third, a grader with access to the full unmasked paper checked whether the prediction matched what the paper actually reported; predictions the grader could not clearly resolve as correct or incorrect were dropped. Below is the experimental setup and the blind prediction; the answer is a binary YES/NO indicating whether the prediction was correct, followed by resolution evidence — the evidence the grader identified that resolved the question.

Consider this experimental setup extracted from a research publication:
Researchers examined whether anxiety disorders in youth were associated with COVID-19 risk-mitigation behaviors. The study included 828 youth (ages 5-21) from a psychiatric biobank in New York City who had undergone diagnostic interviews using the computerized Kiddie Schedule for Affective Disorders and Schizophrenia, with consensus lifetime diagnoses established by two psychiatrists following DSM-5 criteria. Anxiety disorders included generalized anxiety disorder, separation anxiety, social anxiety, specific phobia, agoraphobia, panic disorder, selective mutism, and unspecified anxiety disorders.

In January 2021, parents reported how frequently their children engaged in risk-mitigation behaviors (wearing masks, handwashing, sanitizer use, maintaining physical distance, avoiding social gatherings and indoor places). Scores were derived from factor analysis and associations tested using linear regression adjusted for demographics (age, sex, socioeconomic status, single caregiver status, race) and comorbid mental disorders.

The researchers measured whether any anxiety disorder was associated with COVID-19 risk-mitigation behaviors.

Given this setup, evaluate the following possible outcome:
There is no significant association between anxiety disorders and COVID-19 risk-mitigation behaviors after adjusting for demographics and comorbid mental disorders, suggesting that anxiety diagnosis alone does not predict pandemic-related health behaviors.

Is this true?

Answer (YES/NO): NO